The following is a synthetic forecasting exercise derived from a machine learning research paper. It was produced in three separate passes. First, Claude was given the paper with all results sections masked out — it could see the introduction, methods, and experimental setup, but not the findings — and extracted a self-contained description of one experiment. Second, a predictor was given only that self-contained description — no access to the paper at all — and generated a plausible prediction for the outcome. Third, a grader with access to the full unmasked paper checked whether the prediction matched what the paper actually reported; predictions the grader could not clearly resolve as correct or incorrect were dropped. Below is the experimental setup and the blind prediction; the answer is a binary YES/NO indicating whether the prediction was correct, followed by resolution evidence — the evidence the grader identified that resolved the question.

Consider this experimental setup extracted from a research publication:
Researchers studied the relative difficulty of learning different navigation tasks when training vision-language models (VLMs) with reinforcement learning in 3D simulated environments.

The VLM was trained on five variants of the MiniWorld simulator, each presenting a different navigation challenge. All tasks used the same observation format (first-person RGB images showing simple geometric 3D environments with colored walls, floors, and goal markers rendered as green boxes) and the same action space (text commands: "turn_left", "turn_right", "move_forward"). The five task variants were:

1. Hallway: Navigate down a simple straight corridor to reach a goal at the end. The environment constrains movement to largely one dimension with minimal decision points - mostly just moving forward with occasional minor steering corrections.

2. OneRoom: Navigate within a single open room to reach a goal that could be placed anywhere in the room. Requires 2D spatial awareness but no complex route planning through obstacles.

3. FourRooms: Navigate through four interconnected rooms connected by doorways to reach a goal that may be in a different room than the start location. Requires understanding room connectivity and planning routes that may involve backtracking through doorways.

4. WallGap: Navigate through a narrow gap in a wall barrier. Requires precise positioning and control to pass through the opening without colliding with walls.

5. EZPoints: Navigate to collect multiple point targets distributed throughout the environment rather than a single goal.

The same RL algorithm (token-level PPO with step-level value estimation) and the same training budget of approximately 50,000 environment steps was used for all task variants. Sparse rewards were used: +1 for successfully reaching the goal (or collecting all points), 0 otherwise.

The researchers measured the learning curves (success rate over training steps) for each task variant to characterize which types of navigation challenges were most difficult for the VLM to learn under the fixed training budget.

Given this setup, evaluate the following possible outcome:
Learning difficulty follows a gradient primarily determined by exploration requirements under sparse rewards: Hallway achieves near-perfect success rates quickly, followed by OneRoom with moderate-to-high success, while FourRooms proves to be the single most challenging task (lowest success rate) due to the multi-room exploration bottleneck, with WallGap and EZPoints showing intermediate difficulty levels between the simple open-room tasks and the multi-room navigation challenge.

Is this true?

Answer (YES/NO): NO